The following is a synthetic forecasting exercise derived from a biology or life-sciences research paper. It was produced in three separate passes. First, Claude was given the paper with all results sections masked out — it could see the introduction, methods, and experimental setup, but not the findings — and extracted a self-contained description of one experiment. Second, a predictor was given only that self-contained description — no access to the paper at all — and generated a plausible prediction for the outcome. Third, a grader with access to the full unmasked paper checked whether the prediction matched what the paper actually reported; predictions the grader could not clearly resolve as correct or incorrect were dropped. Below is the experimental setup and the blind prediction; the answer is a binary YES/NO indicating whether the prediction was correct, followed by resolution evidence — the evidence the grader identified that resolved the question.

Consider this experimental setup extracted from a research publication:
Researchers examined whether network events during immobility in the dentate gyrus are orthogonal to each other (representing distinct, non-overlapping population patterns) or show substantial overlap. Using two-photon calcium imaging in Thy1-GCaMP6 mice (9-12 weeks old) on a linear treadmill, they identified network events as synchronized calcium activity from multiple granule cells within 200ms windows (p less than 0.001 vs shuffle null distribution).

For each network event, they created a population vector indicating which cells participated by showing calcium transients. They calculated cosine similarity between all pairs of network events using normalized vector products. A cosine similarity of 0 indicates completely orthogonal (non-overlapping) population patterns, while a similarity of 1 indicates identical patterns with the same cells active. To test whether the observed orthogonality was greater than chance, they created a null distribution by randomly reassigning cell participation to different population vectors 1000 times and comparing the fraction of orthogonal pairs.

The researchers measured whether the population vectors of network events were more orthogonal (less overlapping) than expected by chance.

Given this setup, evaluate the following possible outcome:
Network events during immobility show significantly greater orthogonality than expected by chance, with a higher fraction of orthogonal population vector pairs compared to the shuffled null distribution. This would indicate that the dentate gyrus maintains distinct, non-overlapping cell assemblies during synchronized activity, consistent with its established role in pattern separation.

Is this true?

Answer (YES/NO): YES